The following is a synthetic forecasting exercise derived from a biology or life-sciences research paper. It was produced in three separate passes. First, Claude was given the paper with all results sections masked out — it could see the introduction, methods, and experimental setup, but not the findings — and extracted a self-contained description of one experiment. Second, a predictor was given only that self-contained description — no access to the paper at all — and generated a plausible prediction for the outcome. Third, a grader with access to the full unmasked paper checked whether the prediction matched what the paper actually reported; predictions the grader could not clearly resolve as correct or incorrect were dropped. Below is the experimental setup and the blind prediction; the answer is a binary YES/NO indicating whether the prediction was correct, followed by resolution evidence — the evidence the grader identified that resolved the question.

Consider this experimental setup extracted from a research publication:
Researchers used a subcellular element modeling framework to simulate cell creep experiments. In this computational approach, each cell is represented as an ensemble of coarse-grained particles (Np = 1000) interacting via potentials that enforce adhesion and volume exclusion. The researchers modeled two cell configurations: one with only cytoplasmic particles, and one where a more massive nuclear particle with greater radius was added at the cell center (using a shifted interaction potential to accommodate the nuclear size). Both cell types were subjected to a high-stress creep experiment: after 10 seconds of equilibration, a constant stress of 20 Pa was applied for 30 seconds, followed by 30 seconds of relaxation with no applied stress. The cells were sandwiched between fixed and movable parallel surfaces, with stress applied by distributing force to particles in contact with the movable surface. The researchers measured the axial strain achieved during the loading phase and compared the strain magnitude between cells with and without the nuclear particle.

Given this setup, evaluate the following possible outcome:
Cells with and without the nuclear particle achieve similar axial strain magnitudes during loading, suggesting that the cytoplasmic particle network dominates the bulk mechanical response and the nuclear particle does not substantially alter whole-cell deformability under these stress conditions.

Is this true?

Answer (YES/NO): NO